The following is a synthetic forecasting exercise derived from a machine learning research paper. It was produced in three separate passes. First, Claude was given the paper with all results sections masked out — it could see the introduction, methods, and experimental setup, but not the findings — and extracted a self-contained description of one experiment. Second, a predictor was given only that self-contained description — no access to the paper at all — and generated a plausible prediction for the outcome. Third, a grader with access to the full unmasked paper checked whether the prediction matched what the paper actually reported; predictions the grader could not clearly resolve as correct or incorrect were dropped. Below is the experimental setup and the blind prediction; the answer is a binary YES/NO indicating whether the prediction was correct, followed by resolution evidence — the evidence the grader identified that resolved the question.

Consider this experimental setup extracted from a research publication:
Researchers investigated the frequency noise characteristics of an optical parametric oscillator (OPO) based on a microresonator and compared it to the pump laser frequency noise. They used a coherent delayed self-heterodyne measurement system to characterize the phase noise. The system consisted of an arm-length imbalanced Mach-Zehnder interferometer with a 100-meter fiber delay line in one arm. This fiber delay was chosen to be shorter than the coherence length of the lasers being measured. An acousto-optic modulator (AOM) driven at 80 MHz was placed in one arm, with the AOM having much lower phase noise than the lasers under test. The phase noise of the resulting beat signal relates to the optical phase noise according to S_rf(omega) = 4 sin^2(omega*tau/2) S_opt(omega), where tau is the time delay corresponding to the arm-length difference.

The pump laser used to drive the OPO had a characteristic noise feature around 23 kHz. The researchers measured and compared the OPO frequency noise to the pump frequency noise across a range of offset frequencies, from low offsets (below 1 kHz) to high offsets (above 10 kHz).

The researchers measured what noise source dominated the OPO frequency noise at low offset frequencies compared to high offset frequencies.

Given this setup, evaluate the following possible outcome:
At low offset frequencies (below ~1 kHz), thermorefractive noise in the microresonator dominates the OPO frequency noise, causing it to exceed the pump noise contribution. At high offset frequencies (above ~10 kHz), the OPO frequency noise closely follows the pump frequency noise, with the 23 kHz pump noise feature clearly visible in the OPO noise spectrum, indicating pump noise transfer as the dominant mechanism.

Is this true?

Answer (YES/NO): YES